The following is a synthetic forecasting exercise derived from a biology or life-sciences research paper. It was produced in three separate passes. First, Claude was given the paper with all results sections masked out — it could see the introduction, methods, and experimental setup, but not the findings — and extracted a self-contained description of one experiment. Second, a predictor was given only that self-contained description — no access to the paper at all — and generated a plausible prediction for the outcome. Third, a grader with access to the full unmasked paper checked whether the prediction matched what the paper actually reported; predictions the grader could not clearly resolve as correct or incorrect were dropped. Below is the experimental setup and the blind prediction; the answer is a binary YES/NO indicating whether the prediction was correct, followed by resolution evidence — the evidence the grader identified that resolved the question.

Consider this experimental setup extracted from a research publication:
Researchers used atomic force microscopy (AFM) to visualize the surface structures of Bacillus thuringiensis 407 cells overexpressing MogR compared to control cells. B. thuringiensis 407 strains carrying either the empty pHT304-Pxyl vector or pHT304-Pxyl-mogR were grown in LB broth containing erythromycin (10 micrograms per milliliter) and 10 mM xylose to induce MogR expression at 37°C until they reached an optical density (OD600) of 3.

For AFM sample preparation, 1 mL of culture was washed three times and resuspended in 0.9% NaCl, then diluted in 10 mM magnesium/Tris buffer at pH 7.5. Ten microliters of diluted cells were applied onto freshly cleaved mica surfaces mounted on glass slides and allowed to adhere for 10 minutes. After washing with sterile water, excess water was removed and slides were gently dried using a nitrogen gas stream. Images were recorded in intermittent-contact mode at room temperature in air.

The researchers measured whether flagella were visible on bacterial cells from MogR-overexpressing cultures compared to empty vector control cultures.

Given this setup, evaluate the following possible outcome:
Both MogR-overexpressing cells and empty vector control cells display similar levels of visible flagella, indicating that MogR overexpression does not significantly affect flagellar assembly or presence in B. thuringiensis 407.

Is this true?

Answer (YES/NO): NO